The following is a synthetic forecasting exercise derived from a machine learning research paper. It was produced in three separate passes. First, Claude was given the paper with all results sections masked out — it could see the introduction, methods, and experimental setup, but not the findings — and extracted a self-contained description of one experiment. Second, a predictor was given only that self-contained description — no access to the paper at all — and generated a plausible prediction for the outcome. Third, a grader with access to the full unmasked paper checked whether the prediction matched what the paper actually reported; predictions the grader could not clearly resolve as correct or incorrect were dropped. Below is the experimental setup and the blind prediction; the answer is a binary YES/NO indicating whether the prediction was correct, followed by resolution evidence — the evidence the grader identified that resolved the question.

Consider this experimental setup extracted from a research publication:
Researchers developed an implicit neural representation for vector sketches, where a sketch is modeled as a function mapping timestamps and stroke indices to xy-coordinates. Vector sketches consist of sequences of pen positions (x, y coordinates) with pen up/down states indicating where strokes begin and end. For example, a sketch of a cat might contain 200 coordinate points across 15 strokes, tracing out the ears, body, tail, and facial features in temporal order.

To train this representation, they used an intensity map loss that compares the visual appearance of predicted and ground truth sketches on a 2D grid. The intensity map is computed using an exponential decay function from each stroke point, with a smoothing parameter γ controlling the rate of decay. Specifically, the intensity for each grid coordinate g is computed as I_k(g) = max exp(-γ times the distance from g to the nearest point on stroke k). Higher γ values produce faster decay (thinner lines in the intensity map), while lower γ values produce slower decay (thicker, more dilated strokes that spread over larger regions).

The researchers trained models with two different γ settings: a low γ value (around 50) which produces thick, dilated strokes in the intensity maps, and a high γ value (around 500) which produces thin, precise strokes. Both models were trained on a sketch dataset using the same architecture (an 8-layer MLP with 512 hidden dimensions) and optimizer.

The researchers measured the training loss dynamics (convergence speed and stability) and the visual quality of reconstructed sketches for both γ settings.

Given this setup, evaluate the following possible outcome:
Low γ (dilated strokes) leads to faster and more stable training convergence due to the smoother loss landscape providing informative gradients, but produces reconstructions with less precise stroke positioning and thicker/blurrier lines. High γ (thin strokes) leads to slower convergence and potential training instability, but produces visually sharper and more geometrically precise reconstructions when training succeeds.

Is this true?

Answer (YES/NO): YES